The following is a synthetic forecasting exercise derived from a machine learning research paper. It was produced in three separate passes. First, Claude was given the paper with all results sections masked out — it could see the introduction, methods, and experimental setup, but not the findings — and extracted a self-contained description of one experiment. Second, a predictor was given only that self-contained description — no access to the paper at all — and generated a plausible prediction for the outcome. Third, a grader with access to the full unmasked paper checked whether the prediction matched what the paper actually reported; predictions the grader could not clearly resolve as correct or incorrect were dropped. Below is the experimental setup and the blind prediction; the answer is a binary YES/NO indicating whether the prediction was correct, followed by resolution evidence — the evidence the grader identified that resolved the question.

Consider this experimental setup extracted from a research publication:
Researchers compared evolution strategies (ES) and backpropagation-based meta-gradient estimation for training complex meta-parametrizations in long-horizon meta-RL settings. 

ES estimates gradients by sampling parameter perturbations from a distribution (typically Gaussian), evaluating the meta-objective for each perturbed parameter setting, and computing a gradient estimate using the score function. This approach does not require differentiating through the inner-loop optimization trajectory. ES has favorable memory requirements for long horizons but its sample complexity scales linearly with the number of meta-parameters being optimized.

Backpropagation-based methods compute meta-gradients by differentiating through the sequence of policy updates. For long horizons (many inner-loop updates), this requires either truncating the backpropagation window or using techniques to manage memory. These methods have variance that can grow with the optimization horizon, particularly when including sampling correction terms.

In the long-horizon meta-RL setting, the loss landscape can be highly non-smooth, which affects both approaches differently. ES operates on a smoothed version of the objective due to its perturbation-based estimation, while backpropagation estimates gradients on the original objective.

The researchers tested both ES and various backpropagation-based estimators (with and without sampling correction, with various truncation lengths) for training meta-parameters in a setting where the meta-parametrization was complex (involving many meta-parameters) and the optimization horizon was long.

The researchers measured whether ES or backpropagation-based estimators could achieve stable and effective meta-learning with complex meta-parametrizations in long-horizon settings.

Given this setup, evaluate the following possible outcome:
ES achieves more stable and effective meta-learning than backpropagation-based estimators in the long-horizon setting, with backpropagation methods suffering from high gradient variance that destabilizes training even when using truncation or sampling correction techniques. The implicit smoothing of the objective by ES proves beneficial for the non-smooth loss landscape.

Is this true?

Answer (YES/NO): NO